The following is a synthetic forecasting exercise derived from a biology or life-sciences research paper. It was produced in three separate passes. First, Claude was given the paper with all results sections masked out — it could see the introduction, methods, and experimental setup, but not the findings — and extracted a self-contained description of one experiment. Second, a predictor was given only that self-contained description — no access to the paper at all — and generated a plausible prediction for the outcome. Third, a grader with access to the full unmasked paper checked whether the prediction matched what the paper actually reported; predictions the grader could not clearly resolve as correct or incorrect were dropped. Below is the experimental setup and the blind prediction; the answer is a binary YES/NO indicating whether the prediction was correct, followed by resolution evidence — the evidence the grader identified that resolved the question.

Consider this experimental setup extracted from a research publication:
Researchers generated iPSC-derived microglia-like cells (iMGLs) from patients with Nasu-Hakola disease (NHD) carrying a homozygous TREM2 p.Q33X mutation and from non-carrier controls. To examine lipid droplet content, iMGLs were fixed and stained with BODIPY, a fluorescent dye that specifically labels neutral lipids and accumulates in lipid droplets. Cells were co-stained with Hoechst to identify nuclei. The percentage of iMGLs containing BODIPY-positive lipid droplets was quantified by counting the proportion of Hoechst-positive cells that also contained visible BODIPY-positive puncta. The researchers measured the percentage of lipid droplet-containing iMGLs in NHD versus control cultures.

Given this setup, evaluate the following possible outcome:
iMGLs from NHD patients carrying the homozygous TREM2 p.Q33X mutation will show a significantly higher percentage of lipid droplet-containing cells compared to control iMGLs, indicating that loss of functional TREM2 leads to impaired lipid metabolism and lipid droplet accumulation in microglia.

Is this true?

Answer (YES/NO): NO